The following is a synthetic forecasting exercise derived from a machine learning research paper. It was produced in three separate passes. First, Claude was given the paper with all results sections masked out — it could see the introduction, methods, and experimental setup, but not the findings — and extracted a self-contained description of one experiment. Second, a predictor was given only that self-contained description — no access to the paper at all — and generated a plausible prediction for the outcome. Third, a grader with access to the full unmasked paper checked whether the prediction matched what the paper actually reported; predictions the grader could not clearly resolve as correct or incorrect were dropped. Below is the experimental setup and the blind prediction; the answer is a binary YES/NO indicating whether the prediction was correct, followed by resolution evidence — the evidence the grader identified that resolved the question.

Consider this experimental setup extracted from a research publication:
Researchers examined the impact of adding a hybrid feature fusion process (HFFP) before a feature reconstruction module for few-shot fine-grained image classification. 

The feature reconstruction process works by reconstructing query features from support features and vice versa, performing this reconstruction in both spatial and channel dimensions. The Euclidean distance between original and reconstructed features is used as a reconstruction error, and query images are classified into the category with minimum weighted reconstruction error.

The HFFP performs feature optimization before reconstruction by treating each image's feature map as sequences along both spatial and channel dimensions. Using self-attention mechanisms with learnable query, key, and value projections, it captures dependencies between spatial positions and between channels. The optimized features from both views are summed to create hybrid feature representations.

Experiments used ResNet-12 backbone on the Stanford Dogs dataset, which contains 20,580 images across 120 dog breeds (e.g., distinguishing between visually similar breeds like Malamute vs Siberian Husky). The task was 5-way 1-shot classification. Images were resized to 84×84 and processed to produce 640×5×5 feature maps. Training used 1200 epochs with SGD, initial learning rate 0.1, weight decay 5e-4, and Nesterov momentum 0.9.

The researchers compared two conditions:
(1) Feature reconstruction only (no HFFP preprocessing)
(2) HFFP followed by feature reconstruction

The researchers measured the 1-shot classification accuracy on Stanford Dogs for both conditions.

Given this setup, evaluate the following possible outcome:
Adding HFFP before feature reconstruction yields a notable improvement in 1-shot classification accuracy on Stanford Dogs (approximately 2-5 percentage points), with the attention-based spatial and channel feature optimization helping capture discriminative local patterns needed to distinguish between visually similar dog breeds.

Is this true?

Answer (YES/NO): YES